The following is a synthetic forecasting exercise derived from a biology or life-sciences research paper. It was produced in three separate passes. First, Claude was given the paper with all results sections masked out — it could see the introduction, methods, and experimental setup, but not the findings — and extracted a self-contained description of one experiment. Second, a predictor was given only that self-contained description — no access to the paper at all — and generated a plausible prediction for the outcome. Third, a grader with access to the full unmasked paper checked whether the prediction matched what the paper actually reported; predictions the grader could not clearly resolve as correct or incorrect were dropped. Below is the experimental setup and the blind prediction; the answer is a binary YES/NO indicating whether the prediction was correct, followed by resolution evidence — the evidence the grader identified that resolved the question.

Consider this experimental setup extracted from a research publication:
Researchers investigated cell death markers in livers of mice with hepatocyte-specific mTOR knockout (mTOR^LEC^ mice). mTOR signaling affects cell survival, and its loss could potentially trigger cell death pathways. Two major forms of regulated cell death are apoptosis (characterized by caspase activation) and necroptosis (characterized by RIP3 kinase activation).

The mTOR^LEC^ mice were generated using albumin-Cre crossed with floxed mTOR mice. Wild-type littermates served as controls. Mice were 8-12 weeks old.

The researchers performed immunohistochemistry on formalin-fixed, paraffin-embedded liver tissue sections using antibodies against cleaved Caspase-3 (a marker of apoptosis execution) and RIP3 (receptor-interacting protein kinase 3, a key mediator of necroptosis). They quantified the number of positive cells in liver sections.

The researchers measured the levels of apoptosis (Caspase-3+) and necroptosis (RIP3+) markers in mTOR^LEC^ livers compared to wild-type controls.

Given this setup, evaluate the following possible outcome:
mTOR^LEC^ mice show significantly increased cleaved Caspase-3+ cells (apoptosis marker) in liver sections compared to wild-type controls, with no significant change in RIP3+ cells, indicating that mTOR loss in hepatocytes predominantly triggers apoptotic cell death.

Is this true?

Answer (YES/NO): NO